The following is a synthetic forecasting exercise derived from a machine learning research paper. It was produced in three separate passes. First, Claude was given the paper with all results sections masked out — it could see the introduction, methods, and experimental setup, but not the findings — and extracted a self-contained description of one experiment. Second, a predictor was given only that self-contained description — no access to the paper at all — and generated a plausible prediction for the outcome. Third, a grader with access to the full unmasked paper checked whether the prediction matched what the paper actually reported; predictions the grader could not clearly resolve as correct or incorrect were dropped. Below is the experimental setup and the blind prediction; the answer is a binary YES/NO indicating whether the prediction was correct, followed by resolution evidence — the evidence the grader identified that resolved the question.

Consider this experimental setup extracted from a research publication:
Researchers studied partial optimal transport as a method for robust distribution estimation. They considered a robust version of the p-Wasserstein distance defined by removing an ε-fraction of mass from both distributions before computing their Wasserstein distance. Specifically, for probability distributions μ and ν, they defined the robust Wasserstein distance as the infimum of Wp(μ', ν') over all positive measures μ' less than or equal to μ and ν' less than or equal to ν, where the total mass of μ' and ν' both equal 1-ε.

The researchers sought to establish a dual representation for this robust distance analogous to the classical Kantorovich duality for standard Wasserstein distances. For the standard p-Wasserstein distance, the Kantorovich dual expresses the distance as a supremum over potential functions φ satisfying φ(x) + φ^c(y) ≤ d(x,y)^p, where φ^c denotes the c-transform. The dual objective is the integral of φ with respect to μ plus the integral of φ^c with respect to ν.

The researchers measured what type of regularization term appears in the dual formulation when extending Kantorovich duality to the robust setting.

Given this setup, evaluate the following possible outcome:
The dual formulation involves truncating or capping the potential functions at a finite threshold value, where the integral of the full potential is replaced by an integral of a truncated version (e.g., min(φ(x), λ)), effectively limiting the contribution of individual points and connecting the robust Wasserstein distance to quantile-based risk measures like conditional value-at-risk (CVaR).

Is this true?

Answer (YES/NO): NO